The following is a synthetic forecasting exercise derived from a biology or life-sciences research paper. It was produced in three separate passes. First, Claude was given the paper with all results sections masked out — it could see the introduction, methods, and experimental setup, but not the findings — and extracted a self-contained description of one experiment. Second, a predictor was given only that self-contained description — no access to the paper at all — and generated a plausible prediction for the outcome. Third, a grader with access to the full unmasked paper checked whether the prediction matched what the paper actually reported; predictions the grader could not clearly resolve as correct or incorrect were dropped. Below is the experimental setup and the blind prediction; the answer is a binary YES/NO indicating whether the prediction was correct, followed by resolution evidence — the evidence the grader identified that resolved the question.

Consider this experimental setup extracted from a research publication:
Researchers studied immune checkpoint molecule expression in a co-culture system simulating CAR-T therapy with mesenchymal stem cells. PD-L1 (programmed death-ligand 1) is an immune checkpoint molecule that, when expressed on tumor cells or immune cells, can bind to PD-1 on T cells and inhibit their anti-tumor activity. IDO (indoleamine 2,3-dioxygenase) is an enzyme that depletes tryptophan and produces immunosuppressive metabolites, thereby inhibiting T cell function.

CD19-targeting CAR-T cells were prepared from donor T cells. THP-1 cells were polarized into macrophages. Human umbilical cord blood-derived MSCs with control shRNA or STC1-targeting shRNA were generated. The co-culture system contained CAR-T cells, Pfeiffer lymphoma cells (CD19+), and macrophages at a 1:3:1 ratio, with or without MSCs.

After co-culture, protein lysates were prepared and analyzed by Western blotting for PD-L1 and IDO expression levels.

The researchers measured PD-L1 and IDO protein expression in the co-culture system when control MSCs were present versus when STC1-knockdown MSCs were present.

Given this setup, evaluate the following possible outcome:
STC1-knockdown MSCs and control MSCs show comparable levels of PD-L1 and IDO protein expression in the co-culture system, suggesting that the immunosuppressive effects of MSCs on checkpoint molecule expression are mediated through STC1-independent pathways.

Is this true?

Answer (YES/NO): NO